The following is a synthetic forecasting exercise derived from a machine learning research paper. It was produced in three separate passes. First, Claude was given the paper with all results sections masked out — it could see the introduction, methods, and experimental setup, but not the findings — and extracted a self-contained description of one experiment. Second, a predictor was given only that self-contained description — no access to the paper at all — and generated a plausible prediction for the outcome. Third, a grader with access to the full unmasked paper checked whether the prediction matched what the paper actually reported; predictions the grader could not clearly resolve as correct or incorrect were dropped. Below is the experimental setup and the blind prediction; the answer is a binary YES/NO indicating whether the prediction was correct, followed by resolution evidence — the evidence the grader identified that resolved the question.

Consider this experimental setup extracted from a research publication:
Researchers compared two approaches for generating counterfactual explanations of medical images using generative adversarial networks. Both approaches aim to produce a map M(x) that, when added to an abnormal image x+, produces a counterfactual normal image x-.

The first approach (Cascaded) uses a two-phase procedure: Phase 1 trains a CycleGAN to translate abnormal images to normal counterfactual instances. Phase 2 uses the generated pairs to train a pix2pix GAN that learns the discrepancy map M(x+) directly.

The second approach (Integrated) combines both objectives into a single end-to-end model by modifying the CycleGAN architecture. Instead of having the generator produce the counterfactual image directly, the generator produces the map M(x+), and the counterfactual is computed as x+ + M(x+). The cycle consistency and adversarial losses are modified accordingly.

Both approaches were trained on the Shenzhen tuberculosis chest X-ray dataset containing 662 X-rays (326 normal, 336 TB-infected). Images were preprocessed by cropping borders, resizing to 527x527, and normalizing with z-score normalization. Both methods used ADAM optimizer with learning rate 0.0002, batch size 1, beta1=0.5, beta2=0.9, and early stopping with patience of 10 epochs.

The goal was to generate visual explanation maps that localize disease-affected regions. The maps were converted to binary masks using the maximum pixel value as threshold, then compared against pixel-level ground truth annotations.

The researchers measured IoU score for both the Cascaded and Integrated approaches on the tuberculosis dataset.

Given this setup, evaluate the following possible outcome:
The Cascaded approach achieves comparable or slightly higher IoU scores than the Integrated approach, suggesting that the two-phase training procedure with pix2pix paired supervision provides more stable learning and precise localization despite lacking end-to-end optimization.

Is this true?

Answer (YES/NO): NO